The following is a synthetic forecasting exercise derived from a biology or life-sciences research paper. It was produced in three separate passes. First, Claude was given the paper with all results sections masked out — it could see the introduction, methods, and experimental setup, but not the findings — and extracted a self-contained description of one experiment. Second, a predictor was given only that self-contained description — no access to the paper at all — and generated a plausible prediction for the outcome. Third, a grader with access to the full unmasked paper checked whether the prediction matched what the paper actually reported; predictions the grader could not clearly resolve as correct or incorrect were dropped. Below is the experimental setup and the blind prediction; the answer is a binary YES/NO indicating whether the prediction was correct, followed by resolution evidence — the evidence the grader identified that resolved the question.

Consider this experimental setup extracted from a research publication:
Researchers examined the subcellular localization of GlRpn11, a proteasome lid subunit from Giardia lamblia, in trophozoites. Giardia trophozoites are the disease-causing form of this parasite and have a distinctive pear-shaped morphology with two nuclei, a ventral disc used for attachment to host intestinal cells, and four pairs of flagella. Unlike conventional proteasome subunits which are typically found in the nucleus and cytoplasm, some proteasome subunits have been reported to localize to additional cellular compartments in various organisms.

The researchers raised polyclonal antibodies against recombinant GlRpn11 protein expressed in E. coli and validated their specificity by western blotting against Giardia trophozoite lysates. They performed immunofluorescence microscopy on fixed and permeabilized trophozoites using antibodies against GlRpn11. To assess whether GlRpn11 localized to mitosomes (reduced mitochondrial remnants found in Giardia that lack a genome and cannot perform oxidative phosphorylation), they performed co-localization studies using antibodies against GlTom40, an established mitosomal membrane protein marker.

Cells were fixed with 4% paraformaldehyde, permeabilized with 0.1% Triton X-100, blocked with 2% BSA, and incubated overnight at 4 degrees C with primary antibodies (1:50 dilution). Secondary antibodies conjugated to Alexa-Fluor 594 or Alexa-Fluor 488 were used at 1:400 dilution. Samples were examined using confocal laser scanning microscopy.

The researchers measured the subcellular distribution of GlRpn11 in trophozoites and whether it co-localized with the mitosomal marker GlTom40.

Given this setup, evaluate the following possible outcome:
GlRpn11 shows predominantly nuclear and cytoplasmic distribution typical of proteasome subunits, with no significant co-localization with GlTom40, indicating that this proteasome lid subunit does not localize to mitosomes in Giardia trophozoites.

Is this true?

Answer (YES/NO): NO